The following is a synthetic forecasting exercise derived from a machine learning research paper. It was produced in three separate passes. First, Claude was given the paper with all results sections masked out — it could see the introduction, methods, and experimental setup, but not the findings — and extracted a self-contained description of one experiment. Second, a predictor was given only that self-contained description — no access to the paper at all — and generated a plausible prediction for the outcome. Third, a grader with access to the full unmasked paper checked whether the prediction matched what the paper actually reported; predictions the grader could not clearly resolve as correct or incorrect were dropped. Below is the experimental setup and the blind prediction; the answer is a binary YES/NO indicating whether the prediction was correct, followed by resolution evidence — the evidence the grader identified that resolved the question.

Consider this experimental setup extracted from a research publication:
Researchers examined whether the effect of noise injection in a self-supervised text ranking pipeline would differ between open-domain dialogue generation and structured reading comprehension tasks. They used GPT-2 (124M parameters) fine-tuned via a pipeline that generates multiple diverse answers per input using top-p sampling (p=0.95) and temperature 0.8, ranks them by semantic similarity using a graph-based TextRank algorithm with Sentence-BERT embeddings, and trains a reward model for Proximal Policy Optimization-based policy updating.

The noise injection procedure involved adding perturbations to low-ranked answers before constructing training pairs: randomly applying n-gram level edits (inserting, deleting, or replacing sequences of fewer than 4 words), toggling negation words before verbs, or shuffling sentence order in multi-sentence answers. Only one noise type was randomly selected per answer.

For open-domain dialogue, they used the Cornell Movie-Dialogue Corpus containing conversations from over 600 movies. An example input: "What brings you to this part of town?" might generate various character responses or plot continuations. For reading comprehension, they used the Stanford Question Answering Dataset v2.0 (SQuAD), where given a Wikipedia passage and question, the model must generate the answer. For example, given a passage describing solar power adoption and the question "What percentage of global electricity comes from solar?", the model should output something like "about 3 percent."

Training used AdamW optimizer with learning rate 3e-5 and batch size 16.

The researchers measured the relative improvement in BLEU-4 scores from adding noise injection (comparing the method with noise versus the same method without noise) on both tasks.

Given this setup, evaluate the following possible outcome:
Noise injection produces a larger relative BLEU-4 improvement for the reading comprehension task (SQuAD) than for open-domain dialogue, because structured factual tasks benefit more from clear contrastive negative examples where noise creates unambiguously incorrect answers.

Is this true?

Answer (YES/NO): NO